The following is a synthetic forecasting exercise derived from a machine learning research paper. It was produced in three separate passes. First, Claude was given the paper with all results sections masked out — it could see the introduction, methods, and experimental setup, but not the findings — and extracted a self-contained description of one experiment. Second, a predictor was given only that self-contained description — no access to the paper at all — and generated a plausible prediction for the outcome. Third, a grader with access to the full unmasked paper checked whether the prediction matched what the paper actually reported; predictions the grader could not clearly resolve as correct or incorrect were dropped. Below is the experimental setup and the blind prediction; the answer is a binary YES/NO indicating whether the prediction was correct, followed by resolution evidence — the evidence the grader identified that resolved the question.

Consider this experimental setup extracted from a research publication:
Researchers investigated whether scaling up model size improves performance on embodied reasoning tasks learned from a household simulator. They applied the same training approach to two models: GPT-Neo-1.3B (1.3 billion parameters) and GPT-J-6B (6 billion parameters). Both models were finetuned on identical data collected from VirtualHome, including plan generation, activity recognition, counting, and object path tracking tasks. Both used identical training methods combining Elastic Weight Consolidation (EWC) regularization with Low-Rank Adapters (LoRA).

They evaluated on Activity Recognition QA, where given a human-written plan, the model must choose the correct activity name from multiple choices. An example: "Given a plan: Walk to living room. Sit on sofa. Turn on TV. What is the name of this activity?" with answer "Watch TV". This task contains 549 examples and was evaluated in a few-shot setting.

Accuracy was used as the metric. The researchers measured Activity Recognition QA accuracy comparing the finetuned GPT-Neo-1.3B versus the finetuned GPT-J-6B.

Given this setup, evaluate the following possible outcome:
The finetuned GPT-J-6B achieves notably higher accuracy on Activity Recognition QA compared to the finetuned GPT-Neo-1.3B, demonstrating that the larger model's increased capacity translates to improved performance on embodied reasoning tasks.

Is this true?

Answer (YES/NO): NO